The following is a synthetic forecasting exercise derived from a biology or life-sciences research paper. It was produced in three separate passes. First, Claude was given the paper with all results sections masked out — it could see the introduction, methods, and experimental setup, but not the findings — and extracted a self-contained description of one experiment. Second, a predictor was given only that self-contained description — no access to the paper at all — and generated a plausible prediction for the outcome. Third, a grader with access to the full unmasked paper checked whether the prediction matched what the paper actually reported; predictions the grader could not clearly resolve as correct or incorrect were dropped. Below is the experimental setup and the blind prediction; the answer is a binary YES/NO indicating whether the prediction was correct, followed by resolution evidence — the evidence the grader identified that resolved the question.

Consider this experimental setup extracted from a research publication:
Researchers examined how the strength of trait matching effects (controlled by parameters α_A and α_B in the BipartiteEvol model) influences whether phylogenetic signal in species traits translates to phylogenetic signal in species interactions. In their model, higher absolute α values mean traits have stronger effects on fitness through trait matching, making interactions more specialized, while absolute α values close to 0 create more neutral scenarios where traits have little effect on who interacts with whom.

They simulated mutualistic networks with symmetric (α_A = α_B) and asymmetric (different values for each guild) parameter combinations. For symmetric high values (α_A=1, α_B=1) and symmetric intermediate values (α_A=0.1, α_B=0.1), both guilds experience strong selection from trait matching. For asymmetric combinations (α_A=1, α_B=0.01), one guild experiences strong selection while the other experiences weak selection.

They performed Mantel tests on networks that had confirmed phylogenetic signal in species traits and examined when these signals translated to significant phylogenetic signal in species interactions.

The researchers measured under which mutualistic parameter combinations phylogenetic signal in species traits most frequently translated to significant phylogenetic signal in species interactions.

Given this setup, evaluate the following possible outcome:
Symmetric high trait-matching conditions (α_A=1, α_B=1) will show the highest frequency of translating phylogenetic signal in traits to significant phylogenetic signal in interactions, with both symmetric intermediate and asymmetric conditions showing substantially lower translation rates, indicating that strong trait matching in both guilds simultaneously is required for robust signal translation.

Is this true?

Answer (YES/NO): NO